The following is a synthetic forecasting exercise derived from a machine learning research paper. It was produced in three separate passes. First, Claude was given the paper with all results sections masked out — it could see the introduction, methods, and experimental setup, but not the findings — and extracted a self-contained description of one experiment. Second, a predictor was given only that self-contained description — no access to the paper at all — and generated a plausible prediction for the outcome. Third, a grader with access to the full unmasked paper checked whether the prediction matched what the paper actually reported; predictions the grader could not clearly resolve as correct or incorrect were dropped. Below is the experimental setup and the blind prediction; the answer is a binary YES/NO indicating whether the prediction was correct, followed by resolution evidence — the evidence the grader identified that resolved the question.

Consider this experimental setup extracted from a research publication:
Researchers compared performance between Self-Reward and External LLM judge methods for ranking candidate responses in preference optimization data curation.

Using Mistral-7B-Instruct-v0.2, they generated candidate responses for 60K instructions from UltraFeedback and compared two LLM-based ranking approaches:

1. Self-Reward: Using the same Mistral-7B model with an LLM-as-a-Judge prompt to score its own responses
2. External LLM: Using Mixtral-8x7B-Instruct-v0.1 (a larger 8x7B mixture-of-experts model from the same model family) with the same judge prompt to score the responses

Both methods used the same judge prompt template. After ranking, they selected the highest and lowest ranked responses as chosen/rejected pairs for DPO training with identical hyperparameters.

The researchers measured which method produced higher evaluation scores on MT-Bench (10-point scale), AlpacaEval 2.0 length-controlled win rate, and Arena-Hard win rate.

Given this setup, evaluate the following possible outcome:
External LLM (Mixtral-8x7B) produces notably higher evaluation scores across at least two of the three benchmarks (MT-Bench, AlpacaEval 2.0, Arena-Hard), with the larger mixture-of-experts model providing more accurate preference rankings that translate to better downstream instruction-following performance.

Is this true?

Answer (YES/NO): NO